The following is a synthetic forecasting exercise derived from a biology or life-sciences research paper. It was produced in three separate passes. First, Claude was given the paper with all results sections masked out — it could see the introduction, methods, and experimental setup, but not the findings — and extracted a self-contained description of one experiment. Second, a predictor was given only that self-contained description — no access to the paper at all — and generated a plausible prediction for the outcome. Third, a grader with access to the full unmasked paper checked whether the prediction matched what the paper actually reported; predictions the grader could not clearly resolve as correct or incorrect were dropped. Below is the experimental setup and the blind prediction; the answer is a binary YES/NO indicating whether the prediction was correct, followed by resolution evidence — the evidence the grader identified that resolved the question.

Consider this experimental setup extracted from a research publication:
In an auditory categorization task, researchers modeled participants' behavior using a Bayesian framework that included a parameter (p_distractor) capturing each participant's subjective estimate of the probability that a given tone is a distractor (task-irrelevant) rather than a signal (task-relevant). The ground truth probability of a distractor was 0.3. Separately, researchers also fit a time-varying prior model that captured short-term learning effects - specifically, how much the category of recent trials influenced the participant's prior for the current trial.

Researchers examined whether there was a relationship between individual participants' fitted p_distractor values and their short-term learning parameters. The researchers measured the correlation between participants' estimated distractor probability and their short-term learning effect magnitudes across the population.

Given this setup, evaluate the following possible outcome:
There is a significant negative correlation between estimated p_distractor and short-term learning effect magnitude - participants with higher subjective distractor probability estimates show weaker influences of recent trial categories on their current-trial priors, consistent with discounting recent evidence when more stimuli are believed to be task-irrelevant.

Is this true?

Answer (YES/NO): YES